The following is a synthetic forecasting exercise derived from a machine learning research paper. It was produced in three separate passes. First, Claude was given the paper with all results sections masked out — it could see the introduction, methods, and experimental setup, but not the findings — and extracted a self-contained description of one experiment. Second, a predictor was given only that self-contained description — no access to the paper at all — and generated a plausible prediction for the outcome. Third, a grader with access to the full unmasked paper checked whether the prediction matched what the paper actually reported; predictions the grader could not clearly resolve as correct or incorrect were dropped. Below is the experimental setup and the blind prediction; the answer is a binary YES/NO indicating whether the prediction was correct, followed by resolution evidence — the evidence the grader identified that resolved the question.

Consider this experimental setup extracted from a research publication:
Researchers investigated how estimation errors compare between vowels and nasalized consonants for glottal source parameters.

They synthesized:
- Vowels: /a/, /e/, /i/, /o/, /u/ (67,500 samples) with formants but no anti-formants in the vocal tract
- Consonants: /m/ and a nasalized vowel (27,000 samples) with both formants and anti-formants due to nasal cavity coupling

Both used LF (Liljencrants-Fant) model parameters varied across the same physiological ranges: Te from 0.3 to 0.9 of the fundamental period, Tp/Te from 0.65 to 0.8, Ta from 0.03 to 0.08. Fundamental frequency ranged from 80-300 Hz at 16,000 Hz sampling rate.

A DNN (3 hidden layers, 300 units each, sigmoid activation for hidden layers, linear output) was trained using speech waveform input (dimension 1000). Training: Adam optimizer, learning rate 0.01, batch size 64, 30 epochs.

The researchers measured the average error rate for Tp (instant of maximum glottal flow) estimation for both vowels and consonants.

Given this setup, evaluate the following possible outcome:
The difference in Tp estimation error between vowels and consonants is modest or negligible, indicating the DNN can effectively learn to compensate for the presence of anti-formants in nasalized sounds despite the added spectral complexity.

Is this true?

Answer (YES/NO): NO